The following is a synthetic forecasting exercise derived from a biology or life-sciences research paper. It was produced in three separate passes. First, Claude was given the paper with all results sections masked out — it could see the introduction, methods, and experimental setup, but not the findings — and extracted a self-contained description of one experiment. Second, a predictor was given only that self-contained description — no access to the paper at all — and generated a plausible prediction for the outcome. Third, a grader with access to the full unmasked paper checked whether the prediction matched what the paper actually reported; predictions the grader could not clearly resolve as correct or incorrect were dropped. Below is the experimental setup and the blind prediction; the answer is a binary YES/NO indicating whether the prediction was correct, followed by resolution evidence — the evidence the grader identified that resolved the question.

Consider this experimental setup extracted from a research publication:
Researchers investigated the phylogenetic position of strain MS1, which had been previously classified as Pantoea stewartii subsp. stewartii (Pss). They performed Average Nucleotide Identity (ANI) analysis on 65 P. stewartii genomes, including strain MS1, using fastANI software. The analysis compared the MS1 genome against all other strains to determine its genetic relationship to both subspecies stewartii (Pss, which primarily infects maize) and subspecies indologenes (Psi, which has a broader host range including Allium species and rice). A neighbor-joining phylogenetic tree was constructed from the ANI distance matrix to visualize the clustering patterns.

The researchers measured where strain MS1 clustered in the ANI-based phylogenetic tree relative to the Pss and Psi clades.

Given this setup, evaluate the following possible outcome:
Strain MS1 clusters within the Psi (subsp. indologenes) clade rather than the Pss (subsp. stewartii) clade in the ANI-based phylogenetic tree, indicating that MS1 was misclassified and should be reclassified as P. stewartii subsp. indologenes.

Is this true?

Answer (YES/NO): YES